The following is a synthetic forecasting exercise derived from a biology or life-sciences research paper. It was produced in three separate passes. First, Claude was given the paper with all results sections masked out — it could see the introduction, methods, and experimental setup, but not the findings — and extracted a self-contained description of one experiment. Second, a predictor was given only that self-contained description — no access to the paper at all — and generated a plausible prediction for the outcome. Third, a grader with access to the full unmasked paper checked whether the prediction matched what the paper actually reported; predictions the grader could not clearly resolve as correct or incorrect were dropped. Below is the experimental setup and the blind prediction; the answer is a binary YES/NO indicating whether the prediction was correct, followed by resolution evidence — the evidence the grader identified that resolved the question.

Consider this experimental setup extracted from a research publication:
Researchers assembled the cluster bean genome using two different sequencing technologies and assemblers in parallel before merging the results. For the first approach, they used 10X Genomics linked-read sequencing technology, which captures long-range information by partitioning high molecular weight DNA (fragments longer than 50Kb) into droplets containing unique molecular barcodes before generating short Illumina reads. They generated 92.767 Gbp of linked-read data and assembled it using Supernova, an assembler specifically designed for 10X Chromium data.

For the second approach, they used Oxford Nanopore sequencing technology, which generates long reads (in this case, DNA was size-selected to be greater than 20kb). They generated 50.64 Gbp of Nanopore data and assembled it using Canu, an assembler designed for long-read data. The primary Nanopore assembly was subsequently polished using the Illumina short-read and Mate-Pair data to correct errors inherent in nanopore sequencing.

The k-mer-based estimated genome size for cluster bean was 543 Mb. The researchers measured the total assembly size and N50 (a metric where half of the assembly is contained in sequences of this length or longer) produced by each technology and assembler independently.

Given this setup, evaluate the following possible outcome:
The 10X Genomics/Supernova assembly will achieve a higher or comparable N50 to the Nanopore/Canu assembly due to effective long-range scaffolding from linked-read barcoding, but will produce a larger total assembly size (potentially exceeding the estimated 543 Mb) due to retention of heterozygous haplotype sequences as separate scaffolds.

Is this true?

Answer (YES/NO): YES